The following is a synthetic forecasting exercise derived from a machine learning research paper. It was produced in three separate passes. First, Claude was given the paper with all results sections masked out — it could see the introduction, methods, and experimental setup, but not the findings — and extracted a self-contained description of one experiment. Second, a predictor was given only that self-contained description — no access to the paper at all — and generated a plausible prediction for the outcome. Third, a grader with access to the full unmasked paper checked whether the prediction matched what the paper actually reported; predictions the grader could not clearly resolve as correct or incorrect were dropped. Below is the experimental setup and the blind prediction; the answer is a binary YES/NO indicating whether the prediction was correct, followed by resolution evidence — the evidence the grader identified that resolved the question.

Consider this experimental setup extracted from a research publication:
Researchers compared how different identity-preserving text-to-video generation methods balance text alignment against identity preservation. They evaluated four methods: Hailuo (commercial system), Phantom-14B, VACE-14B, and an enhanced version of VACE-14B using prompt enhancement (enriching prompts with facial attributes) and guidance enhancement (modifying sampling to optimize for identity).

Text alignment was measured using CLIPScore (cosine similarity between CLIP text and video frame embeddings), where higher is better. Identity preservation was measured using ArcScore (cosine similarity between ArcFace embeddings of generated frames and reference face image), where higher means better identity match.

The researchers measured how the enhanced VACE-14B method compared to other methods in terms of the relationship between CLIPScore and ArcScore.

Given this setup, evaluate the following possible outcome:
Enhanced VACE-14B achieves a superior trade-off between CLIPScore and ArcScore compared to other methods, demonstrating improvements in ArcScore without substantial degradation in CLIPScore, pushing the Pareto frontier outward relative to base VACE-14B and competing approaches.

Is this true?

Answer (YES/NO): YES